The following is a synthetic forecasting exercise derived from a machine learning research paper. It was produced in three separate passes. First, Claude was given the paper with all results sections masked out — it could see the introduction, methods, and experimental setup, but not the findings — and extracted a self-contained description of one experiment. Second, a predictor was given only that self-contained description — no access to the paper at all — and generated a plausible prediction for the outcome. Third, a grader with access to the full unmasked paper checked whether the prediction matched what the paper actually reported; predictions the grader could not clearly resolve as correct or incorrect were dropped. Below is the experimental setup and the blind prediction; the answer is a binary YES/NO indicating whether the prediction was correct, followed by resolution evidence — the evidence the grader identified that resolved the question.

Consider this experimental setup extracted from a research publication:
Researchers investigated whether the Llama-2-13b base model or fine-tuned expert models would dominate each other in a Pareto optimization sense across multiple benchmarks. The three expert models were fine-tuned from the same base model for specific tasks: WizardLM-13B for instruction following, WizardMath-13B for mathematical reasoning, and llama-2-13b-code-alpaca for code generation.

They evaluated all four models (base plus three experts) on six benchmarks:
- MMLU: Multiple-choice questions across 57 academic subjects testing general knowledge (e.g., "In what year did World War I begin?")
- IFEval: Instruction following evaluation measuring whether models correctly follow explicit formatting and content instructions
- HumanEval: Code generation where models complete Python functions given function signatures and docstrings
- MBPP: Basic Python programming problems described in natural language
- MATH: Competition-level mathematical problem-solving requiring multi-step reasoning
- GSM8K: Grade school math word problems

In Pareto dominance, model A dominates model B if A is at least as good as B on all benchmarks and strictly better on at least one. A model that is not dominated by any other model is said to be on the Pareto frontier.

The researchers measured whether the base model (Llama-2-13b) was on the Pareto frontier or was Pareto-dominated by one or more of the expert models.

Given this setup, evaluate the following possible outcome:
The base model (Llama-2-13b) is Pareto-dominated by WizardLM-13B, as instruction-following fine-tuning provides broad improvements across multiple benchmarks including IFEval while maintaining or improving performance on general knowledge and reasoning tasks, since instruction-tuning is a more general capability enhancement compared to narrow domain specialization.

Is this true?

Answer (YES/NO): YES